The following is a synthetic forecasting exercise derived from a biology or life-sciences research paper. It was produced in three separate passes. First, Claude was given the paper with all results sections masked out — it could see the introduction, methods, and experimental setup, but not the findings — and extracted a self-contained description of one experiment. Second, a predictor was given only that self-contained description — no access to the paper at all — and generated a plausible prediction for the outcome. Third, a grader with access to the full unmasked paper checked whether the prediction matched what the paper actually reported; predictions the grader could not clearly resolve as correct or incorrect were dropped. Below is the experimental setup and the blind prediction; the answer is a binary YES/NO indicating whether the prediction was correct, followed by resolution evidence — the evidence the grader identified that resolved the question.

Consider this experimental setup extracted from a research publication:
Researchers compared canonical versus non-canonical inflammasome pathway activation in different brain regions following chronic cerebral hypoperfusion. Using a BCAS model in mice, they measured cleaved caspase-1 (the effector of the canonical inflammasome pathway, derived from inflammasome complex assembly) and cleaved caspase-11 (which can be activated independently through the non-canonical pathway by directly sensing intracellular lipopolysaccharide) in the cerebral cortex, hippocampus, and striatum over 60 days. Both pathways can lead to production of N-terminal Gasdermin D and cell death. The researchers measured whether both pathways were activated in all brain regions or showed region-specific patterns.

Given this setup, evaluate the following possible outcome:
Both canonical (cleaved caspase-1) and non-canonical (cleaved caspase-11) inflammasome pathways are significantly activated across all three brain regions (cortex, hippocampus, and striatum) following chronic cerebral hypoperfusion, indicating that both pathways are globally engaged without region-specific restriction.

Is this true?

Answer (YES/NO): NO